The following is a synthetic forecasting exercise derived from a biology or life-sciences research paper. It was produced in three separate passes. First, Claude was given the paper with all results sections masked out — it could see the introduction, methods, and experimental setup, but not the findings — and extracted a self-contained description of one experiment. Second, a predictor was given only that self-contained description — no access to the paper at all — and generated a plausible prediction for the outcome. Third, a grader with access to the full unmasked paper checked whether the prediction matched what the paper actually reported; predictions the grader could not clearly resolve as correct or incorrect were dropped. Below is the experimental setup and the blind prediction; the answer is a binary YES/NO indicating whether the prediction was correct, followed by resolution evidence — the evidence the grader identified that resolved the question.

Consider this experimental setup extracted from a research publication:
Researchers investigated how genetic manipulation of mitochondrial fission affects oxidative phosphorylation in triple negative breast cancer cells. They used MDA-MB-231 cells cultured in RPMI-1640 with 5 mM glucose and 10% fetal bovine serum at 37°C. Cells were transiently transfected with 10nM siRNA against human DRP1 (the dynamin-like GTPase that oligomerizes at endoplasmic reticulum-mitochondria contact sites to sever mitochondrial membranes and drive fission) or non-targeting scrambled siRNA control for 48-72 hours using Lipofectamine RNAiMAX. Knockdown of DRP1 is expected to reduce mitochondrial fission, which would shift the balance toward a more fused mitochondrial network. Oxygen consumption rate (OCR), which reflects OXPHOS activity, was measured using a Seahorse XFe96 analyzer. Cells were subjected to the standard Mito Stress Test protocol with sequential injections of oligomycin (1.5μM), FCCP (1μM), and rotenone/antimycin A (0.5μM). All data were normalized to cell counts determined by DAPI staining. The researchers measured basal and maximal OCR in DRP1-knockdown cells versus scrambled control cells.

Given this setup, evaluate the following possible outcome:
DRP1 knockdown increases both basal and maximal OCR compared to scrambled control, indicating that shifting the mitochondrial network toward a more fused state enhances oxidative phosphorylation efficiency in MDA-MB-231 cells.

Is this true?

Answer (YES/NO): YES